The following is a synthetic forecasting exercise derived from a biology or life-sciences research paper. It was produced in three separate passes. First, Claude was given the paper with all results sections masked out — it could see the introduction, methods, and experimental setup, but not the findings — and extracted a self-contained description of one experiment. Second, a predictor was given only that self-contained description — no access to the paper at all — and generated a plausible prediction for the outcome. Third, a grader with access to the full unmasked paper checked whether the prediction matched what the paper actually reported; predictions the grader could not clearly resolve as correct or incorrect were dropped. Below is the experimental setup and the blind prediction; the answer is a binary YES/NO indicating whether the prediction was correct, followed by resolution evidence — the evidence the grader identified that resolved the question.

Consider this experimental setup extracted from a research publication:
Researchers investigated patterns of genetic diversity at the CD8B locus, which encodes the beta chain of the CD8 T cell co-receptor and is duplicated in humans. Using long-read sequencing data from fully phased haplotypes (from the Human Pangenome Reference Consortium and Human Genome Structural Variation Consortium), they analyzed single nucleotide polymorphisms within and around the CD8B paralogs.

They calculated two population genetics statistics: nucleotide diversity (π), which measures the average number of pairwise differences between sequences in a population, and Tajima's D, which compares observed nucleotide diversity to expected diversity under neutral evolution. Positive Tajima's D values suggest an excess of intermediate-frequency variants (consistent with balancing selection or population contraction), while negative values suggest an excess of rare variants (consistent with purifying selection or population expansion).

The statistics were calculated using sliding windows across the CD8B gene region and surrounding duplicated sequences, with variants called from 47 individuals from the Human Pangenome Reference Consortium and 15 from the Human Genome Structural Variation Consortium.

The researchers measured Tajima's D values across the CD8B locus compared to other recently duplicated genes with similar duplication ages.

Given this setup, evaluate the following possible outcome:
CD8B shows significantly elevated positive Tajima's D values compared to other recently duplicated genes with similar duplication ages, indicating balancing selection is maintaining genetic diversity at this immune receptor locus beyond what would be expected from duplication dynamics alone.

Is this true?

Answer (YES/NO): YES